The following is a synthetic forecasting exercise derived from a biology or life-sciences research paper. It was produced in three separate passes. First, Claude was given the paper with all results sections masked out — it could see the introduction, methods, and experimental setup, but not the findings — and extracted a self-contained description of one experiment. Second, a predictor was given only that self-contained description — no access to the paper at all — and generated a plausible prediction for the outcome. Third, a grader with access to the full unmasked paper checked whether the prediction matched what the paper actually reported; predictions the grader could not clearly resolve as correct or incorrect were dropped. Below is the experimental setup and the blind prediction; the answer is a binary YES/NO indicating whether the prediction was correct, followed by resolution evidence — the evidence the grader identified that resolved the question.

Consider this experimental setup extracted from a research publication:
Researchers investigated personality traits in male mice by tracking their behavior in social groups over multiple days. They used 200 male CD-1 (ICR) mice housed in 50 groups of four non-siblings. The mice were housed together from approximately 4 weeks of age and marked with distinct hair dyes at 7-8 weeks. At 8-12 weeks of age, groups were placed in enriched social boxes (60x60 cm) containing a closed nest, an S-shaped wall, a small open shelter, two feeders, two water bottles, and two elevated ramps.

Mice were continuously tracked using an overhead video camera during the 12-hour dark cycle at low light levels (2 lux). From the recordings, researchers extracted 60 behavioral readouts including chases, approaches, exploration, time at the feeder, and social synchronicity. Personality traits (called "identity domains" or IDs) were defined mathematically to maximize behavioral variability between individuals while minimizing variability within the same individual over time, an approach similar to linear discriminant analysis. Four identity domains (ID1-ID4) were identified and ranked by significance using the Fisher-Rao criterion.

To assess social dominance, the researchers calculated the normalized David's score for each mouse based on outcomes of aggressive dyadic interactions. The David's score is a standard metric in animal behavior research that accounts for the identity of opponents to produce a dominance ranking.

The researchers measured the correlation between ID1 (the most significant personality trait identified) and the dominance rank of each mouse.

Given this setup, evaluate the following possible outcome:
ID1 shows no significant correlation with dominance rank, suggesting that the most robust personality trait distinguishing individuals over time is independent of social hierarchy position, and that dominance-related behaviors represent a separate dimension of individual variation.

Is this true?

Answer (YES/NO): NO